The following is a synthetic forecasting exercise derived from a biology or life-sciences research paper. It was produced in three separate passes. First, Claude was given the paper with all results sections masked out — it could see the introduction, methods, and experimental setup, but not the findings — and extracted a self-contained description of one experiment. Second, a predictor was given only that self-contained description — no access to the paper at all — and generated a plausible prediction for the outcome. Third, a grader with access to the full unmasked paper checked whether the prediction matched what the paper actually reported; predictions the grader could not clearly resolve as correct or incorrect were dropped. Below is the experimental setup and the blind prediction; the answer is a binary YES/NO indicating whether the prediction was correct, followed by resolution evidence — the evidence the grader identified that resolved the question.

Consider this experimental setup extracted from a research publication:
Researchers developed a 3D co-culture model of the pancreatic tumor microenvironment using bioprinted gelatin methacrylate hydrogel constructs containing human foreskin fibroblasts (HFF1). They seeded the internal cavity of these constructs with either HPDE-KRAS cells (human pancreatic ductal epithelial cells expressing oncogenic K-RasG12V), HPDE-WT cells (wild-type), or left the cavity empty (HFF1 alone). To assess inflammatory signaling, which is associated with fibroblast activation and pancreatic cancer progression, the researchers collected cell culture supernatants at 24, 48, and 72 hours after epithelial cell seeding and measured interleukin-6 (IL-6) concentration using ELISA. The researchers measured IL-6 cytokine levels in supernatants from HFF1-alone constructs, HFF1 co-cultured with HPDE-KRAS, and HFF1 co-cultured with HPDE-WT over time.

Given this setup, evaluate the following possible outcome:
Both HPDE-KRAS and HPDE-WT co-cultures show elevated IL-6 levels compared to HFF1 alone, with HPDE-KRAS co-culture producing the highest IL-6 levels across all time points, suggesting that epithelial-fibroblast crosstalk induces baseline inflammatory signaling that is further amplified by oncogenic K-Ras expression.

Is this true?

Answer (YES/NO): NO